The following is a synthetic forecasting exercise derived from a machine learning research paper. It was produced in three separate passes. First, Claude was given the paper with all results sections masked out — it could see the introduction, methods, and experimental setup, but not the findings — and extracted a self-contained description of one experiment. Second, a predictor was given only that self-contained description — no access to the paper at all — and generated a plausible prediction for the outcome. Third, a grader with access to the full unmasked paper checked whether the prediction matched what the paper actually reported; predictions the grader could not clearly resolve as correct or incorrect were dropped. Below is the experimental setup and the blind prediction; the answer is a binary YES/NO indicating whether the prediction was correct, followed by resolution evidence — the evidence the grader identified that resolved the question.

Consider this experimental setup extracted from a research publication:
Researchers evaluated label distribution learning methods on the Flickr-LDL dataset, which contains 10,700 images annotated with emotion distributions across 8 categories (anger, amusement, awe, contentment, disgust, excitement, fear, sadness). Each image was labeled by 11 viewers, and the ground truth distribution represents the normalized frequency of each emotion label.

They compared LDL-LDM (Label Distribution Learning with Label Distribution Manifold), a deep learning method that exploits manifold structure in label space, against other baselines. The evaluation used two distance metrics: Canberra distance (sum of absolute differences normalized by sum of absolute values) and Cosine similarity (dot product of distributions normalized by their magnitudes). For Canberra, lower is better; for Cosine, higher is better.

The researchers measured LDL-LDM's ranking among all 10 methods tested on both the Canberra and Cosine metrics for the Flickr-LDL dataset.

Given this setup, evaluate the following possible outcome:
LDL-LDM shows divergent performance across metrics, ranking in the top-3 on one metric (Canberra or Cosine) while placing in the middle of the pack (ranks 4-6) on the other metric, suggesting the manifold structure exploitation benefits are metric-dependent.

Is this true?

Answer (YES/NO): NO